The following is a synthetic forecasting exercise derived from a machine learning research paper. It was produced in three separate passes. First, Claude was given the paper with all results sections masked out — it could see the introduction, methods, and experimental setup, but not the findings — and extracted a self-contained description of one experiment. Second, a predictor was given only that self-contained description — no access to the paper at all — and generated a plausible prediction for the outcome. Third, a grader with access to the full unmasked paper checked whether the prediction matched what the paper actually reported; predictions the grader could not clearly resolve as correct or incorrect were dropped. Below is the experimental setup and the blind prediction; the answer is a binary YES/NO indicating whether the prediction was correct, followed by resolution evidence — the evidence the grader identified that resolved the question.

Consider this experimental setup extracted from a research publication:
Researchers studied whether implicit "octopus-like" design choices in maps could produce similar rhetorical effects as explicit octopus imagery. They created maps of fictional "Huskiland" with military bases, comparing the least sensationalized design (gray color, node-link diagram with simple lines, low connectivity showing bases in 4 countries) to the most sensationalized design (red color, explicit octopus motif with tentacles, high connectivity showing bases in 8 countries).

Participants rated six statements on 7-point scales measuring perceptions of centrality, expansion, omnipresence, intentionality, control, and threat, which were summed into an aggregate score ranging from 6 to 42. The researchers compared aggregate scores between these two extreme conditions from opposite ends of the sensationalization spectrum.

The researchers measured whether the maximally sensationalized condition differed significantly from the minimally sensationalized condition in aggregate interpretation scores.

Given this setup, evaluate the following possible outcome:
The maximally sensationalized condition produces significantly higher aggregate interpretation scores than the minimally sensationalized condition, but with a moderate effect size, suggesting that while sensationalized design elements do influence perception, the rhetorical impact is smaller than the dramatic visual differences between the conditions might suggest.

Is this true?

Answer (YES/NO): NO